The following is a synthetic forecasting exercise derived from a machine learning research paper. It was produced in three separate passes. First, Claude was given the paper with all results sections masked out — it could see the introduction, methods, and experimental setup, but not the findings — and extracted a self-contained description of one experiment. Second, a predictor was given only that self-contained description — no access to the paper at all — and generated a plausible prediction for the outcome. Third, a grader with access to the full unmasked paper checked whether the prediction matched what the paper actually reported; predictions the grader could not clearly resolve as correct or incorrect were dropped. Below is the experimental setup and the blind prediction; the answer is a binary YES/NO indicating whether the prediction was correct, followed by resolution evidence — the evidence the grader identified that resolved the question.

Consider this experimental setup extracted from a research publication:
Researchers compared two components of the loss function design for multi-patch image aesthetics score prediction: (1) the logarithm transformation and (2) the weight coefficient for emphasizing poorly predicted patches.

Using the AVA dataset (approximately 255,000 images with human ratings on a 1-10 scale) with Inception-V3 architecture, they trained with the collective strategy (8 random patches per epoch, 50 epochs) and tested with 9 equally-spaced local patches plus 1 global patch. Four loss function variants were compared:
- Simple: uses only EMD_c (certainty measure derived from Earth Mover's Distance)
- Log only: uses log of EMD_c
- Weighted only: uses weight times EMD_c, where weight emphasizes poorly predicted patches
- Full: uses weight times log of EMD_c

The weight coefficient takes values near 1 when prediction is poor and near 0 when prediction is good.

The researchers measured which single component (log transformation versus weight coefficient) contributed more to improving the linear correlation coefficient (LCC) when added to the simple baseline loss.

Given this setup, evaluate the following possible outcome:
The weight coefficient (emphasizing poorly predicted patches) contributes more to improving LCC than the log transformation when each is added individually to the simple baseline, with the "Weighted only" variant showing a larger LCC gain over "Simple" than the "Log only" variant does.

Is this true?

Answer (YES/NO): YES